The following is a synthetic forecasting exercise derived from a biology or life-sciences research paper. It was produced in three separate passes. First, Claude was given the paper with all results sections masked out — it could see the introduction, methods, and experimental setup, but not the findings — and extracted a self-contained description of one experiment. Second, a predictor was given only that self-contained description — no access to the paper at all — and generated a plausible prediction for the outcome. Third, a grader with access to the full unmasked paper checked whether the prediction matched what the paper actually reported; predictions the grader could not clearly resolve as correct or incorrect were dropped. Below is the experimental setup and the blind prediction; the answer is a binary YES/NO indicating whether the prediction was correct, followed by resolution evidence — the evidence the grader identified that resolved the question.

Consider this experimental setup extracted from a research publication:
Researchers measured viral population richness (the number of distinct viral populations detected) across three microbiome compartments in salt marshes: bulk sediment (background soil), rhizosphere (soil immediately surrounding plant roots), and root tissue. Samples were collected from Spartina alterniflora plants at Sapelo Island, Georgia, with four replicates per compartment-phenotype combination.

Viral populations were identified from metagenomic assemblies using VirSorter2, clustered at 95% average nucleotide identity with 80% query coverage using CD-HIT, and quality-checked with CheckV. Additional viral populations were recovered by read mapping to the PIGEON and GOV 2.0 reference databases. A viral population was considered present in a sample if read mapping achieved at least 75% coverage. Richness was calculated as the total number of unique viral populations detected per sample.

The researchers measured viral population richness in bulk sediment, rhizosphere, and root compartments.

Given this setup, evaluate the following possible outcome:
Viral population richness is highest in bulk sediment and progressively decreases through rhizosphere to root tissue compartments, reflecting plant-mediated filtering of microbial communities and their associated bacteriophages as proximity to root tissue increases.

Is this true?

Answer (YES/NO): NO